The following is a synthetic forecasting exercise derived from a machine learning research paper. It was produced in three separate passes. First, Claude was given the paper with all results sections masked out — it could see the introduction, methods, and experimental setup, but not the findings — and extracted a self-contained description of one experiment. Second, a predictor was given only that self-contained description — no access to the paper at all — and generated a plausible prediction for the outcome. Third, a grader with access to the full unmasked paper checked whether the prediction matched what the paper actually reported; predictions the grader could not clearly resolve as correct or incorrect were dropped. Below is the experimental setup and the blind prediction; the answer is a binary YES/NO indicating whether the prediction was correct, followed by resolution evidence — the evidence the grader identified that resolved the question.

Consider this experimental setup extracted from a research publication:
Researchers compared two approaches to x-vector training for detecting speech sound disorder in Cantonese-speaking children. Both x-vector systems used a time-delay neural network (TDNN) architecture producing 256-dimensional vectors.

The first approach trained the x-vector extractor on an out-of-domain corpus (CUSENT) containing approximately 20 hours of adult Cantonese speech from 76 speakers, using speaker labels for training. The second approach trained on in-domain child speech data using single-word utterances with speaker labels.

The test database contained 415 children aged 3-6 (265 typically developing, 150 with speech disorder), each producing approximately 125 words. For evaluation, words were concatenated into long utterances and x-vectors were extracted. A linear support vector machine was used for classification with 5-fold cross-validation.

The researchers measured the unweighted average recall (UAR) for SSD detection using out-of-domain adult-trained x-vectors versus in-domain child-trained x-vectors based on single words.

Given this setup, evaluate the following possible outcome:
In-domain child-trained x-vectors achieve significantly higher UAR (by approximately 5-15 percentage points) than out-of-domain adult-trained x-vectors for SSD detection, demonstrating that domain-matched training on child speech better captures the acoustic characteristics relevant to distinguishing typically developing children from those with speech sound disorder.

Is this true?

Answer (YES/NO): NO